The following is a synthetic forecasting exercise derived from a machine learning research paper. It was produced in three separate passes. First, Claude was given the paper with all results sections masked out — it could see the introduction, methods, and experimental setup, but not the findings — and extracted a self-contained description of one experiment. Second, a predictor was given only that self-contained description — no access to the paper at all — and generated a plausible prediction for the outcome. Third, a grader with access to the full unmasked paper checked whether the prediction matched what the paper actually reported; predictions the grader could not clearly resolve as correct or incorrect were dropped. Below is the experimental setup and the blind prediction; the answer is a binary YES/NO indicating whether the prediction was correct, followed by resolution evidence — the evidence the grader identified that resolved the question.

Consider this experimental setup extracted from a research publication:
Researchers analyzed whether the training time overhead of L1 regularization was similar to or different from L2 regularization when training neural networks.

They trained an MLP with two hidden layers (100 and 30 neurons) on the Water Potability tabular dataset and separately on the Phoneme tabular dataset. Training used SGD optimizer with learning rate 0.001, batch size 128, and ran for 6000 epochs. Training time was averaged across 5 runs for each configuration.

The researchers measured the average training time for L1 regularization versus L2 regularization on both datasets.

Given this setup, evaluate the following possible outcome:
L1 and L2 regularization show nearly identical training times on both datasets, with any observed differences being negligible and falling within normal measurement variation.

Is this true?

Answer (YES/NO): YES